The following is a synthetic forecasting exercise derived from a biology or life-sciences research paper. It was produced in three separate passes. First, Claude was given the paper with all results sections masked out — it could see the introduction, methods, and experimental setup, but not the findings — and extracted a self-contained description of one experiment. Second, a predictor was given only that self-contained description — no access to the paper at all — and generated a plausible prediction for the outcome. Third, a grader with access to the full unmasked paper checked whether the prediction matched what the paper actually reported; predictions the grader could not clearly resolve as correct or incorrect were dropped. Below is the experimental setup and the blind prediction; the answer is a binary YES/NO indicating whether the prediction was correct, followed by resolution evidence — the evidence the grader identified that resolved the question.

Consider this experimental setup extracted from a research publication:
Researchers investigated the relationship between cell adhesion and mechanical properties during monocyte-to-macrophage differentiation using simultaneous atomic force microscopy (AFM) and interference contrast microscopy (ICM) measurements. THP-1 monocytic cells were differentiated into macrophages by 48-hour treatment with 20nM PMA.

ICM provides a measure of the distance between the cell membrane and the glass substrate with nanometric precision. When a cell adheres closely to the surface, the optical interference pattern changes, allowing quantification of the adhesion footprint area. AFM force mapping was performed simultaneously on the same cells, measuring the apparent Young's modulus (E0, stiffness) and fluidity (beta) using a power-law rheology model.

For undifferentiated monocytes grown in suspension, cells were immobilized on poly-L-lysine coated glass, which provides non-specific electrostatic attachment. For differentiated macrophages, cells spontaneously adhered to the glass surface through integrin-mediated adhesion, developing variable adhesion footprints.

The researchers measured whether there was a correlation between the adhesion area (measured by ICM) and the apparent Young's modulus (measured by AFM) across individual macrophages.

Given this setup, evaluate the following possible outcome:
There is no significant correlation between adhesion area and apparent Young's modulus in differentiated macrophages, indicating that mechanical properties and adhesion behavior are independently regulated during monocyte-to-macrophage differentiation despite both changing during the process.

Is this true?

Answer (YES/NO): NO